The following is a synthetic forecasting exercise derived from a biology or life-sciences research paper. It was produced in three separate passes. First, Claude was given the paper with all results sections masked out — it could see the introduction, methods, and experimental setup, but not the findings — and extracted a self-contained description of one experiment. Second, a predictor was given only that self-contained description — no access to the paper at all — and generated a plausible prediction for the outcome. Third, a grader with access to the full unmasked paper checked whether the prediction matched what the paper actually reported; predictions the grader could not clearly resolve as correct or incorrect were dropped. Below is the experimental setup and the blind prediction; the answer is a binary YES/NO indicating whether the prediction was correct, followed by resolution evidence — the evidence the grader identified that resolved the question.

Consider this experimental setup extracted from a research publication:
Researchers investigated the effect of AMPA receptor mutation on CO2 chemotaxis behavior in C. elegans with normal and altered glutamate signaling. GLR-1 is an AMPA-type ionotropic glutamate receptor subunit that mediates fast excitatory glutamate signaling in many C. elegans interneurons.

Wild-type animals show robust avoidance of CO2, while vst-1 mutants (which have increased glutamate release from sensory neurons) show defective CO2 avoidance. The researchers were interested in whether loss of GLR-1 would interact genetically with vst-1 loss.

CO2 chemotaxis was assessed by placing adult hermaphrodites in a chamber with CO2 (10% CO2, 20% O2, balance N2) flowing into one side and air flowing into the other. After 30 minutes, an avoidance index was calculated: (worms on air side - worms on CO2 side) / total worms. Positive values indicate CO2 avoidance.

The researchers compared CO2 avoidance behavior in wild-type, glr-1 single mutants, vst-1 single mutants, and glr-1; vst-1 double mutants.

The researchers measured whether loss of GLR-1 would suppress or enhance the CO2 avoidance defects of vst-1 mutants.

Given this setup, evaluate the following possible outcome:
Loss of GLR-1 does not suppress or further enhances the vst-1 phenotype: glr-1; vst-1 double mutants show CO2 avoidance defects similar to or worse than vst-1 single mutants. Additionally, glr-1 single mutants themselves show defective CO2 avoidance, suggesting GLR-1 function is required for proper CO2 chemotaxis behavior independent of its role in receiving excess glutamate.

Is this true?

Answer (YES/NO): NO